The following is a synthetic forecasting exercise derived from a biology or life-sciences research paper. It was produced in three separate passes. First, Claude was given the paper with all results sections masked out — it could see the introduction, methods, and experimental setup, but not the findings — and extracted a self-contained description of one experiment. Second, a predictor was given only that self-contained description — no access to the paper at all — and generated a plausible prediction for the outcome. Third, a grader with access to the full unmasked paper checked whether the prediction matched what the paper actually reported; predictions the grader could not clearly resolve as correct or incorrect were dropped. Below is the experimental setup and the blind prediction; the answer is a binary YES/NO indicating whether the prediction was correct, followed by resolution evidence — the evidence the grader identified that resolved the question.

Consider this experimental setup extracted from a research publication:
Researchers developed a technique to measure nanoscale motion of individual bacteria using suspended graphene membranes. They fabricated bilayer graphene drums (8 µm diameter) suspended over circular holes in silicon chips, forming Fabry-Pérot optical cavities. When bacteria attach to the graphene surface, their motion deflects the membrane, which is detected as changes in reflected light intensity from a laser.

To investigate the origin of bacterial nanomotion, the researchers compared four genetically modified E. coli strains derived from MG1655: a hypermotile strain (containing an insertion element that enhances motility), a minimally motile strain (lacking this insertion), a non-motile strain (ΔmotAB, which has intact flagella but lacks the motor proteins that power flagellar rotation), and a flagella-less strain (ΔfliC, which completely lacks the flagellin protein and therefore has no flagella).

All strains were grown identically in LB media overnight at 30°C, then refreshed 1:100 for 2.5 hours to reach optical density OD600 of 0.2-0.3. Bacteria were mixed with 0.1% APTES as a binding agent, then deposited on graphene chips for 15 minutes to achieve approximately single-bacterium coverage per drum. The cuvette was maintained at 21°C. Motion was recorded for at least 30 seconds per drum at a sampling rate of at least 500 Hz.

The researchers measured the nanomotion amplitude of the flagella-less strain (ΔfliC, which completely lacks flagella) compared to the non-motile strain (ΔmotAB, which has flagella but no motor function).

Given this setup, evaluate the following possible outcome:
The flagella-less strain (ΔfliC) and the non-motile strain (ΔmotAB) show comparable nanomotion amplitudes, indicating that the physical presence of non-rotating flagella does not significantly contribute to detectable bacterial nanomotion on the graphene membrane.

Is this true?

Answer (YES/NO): NO